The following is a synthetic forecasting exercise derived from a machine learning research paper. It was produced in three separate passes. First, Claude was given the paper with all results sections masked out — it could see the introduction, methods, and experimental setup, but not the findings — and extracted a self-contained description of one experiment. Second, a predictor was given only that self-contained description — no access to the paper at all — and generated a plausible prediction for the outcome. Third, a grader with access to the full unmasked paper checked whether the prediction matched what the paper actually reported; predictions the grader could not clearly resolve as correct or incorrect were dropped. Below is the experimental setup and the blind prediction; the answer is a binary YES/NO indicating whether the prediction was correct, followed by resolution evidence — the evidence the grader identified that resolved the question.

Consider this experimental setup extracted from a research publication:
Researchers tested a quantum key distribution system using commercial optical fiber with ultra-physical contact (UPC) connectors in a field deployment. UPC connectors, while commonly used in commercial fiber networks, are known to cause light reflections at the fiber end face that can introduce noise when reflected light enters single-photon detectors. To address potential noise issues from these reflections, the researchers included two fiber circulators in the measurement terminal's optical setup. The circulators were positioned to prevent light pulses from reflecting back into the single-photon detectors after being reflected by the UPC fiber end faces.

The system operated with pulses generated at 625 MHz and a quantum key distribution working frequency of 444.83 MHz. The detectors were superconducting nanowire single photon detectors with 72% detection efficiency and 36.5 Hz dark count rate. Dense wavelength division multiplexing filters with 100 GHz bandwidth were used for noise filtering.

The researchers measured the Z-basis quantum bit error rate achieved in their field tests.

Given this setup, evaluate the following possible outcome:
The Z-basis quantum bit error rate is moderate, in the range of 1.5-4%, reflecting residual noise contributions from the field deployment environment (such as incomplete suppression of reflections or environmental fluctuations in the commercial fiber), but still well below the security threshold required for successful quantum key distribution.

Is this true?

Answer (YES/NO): NO